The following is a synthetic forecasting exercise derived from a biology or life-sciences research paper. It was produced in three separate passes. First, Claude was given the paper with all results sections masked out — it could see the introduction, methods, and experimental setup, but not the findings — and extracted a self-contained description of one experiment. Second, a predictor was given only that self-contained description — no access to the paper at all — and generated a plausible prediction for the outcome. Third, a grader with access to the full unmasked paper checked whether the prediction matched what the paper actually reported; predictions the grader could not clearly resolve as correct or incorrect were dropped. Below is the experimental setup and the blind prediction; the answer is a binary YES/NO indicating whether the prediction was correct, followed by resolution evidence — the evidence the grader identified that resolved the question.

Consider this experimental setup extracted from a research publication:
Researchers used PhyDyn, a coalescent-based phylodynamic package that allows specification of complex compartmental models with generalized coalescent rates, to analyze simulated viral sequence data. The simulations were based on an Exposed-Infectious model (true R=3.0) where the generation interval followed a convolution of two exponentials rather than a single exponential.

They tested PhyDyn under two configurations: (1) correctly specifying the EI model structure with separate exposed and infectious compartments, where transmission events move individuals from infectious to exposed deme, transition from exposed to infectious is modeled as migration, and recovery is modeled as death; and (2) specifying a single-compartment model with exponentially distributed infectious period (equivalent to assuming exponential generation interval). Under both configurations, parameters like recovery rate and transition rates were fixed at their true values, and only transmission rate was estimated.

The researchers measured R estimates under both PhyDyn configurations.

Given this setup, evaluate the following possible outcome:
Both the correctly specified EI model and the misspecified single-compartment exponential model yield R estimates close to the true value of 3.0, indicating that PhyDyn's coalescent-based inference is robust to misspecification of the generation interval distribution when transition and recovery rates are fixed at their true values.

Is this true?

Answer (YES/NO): NO